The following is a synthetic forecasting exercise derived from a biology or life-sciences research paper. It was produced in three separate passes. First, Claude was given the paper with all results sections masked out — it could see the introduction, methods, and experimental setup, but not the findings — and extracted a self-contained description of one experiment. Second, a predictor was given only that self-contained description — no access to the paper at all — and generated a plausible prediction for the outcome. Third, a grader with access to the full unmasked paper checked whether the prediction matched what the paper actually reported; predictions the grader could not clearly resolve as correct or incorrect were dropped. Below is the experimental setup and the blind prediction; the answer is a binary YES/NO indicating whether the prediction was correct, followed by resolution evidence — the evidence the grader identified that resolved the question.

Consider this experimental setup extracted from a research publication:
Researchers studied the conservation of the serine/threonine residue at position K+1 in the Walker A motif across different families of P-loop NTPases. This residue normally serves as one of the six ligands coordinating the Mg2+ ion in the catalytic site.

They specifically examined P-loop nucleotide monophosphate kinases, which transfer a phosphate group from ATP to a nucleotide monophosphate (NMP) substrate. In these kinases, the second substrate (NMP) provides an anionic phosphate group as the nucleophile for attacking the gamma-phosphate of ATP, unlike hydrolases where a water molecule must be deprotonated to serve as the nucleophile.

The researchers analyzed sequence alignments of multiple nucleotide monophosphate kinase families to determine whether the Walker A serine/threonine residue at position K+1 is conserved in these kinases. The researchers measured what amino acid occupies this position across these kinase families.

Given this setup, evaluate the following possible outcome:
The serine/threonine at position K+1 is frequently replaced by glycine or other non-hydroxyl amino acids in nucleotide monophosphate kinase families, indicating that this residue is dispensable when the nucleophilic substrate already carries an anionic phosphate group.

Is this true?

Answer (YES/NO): YES